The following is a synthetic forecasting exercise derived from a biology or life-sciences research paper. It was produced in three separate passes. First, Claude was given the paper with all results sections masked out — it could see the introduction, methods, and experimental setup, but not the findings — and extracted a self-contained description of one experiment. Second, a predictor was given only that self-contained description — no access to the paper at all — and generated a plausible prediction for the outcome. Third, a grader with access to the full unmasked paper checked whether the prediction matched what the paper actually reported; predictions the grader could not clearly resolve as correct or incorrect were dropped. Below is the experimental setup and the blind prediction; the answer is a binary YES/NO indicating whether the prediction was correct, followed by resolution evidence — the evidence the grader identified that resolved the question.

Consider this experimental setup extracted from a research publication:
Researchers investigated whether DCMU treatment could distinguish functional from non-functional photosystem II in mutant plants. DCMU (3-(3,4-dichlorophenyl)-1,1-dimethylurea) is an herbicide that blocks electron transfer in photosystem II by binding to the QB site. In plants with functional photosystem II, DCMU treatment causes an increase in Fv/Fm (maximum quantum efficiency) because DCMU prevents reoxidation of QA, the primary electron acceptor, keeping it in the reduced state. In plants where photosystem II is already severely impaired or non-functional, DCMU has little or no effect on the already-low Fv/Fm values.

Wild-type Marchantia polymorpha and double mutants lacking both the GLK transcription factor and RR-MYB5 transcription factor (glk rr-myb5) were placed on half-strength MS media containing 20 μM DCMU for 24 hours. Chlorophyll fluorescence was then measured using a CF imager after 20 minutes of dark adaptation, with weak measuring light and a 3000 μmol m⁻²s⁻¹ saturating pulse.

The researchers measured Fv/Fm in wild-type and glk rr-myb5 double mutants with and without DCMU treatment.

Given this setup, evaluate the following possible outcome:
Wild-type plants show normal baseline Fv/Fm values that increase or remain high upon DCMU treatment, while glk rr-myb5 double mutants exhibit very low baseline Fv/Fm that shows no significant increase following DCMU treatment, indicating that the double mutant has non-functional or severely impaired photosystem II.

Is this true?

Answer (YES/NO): NO